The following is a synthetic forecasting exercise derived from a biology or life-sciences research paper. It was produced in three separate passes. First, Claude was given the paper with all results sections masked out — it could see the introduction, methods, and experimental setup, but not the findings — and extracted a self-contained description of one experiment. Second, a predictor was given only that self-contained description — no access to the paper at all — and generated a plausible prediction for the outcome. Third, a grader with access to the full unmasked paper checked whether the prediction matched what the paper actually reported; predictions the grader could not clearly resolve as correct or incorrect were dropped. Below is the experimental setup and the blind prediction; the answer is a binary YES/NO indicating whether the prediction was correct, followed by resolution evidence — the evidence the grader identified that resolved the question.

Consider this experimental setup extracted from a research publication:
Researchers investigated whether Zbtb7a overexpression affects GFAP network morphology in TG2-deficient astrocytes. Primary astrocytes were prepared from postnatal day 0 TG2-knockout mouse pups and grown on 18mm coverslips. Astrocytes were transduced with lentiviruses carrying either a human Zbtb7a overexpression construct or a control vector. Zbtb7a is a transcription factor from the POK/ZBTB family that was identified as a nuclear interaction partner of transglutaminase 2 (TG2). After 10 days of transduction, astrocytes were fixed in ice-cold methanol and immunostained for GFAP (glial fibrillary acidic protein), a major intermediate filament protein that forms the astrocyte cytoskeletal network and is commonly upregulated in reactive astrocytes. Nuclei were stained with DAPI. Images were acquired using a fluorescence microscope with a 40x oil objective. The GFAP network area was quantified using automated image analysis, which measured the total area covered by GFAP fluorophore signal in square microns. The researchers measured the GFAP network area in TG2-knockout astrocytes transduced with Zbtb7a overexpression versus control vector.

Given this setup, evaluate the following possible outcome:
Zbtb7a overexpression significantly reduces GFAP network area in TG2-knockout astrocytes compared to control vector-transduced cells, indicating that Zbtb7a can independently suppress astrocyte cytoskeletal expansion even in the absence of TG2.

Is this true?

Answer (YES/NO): NO